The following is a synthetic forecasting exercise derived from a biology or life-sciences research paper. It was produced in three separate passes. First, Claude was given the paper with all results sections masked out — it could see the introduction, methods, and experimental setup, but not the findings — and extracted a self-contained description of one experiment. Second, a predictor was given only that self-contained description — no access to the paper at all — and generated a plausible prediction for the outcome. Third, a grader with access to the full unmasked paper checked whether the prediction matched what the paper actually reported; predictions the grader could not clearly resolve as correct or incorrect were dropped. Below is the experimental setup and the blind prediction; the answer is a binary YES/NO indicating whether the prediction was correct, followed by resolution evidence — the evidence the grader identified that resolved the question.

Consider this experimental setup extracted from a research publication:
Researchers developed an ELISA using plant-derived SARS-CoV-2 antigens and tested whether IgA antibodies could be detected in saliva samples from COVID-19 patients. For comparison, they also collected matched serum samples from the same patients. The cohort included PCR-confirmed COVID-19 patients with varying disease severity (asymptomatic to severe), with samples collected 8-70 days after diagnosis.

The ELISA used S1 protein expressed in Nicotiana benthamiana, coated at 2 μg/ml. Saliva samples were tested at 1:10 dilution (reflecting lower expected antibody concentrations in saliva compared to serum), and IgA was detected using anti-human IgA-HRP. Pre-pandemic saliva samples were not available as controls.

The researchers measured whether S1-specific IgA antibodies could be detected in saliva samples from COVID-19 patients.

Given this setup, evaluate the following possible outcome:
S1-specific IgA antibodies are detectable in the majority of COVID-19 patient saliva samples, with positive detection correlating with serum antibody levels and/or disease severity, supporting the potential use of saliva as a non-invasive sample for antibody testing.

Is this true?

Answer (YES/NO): NO